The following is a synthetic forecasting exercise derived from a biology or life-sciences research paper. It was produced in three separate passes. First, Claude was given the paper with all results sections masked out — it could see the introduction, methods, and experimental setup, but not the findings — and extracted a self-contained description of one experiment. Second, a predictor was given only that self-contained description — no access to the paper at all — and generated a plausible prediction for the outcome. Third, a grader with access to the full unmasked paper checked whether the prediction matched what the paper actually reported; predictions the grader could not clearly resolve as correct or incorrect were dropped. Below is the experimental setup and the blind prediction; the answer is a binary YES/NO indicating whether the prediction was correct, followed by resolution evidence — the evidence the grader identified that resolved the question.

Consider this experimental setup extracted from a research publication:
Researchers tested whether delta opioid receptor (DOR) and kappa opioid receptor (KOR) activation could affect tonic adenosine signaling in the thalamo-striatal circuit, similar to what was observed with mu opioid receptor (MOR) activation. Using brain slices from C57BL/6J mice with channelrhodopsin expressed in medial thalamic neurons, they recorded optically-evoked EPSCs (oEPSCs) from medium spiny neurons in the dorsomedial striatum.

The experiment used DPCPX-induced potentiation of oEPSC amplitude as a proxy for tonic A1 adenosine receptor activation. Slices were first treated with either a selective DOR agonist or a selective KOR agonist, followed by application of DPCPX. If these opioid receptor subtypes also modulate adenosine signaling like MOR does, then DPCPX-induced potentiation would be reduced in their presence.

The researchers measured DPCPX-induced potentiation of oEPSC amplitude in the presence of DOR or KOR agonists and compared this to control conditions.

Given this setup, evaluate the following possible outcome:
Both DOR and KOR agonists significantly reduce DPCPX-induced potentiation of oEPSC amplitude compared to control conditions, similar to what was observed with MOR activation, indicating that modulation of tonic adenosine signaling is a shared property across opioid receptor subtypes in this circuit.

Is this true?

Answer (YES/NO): NO